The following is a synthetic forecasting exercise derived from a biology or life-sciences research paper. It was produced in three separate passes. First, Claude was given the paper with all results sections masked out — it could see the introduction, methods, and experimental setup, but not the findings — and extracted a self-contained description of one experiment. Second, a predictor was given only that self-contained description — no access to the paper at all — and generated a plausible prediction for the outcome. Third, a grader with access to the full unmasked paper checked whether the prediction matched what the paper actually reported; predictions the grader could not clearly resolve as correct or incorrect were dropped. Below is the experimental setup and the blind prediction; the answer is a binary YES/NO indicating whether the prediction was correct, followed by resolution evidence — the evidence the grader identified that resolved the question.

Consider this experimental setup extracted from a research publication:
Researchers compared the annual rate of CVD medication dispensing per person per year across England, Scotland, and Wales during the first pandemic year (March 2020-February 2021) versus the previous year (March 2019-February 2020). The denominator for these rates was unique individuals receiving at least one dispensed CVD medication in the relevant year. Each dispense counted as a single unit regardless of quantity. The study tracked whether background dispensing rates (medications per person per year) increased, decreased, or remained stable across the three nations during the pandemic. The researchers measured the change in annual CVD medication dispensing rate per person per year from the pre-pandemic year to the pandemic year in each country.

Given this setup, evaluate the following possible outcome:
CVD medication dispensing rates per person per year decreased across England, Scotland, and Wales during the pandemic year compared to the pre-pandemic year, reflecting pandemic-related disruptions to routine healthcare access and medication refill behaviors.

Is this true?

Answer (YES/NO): NO